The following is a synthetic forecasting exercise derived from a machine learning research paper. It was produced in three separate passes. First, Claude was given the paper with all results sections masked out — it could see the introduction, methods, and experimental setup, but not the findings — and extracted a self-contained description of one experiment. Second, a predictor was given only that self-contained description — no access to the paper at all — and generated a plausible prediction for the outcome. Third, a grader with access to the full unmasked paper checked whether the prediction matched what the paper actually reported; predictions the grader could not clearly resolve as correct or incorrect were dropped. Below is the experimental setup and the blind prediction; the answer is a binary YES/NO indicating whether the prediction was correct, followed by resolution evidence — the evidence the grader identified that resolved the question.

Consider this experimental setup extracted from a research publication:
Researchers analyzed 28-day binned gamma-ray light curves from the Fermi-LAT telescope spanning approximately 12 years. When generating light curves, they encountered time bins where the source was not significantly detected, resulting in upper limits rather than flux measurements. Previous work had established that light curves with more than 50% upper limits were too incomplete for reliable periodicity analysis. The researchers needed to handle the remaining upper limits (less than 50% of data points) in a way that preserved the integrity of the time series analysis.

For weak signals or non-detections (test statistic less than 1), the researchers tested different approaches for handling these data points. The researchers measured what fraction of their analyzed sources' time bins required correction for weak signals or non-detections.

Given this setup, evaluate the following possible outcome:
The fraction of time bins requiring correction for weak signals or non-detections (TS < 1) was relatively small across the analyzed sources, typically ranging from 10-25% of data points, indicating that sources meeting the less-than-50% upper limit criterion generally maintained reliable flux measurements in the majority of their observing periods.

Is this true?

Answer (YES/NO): NO